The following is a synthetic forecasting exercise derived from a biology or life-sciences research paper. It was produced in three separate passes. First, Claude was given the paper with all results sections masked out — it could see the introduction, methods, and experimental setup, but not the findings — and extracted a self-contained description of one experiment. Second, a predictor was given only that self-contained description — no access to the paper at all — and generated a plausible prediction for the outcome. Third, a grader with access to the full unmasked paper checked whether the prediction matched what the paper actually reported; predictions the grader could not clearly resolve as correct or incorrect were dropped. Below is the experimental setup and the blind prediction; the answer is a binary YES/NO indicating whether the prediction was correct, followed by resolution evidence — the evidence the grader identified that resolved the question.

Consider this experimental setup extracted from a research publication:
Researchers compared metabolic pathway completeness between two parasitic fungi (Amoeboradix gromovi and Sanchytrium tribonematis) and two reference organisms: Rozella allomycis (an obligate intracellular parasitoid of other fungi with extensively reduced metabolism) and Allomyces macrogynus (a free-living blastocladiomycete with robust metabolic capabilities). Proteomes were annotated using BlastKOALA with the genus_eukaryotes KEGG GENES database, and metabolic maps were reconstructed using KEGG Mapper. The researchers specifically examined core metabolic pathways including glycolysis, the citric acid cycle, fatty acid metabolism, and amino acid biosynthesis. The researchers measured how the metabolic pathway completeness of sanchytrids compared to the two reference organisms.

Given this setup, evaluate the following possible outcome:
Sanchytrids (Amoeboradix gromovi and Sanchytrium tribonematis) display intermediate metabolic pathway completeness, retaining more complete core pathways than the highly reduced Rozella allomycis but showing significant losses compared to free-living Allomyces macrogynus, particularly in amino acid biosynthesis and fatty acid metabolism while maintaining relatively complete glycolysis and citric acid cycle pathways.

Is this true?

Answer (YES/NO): NO